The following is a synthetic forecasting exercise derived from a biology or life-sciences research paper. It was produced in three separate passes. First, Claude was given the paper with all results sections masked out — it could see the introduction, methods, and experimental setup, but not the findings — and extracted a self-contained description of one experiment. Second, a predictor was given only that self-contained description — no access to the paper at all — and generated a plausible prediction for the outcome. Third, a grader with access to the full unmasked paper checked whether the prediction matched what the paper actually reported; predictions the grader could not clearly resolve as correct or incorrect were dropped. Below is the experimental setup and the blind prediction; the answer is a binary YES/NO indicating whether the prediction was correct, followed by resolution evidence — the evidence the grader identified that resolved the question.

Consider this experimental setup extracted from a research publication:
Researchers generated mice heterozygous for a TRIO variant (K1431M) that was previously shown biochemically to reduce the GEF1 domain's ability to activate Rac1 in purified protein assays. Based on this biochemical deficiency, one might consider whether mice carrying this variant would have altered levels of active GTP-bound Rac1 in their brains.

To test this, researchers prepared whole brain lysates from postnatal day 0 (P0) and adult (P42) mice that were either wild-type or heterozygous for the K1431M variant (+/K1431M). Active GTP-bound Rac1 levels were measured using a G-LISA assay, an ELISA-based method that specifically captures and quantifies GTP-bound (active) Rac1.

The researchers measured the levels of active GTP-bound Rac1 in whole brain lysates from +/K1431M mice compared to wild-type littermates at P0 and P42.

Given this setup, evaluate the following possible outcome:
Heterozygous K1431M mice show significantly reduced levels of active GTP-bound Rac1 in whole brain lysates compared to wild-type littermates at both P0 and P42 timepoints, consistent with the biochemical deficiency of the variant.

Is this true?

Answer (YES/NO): NO